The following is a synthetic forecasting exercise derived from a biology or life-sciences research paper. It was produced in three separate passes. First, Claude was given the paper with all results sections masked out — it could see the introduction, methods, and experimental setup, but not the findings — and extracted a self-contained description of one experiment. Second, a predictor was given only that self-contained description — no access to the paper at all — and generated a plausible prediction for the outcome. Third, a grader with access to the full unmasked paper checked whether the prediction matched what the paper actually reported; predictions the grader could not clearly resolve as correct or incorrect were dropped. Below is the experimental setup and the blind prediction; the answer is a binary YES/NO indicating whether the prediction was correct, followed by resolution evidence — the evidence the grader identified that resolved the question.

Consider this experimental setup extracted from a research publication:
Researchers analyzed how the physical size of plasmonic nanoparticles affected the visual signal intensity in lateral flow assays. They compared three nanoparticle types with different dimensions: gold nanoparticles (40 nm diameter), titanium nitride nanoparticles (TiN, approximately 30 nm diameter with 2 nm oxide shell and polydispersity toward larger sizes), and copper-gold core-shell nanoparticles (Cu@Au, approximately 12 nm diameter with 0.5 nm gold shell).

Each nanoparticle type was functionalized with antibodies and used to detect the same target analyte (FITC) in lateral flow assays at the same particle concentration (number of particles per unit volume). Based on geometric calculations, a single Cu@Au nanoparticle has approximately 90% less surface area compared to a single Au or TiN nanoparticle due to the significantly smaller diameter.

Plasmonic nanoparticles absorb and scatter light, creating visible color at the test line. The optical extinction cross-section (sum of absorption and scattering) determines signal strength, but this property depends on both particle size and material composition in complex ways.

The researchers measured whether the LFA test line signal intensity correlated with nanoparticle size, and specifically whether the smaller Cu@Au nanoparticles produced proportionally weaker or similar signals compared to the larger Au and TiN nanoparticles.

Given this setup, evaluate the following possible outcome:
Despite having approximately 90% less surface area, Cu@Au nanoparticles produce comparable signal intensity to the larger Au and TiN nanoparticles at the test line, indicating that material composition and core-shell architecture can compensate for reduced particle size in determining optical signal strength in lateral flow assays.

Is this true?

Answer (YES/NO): NO